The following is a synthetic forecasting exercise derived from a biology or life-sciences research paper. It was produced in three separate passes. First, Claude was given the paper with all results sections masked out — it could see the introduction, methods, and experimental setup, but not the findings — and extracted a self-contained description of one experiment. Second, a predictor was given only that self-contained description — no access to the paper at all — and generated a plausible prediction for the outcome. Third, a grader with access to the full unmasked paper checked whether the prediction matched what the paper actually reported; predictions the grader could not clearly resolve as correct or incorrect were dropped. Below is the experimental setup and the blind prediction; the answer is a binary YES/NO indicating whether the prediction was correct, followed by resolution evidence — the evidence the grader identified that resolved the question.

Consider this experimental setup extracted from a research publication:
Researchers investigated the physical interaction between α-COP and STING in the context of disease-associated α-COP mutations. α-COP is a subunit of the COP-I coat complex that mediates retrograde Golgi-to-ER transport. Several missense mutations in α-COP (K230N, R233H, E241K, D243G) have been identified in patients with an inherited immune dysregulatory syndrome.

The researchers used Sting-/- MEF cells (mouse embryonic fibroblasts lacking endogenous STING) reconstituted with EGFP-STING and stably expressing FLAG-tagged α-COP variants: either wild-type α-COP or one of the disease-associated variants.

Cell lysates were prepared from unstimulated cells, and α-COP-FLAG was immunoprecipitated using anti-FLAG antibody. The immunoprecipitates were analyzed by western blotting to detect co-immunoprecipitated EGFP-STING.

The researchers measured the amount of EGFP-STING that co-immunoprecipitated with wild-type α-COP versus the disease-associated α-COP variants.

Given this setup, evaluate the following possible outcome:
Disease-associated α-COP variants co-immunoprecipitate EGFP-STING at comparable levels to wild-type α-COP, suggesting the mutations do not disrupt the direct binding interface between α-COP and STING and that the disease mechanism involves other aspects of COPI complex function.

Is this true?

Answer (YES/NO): NO